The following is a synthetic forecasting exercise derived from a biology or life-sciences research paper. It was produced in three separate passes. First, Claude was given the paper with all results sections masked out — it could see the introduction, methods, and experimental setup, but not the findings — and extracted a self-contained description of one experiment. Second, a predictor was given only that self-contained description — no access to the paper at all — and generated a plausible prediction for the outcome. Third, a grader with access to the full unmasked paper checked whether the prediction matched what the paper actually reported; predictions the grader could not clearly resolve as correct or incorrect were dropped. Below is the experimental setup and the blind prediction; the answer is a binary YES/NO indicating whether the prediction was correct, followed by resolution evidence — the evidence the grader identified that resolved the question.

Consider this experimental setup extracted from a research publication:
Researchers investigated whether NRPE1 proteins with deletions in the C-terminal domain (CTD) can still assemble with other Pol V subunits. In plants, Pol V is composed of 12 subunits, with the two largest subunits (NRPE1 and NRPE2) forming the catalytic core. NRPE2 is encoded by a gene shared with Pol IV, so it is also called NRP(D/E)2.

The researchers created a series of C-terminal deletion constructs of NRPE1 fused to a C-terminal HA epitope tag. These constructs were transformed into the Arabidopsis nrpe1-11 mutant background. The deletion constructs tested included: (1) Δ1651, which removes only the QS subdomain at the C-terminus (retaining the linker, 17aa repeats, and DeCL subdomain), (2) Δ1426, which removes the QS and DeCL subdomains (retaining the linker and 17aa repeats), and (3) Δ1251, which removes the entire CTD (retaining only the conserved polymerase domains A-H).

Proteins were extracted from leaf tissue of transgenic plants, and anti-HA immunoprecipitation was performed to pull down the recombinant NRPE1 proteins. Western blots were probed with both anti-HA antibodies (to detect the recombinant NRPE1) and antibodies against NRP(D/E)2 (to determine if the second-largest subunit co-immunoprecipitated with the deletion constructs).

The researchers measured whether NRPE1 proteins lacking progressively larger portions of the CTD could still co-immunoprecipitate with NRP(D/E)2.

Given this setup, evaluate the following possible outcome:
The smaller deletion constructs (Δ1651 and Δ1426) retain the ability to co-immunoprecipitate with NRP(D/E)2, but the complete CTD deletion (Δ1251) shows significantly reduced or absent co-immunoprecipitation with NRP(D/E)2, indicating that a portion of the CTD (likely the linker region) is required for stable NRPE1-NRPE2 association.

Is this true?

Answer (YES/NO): NO